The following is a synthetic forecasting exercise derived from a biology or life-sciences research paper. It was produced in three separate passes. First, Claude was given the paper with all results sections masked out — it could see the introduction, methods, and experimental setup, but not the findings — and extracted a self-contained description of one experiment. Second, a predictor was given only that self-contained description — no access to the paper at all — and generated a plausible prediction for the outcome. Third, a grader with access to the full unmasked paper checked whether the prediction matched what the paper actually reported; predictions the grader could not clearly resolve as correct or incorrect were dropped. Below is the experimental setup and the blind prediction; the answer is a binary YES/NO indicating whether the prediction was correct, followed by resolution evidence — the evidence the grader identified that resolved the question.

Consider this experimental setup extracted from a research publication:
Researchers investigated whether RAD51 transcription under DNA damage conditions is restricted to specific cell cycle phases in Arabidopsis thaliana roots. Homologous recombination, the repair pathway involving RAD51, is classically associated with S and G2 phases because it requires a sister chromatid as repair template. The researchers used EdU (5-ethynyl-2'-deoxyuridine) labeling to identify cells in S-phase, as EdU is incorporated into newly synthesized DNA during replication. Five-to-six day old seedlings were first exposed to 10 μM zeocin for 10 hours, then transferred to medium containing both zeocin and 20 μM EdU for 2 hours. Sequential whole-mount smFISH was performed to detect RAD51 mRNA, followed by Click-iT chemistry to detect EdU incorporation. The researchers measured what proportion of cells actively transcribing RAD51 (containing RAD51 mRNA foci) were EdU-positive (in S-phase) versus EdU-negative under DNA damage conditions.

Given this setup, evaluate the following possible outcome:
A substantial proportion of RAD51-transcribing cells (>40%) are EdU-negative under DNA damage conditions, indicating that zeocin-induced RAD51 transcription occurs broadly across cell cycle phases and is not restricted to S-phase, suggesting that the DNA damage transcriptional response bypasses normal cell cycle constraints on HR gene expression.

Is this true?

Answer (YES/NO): YES